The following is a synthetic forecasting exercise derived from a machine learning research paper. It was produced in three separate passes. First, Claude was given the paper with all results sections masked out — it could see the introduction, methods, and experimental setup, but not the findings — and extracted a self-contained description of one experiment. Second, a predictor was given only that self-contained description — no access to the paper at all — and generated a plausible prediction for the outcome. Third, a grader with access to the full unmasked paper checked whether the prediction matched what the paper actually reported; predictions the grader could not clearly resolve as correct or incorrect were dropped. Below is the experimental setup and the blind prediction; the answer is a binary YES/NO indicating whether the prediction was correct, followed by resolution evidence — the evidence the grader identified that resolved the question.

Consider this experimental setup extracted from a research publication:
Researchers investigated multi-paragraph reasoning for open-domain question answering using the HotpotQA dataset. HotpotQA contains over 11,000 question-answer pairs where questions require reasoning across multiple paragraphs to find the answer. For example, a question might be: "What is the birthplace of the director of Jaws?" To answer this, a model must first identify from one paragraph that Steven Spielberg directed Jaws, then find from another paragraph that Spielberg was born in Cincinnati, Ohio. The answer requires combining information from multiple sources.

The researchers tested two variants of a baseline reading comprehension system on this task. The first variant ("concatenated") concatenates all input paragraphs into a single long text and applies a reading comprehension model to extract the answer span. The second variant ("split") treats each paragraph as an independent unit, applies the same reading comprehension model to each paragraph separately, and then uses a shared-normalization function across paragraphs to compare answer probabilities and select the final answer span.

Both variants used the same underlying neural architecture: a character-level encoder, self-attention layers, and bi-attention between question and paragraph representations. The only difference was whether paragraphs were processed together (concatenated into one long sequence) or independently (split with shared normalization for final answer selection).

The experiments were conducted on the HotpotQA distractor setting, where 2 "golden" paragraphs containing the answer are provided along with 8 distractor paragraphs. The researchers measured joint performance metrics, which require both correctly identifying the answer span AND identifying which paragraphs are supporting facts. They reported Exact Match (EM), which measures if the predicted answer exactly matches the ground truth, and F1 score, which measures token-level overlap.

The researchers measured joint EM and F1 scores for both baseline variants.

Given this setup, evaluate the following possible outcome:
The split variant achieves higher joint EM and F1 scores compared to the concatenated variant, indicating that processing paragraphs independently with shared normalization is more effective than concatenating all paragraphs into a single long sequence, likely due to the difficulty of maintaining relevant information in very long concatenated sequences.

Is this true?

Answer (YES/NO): NO